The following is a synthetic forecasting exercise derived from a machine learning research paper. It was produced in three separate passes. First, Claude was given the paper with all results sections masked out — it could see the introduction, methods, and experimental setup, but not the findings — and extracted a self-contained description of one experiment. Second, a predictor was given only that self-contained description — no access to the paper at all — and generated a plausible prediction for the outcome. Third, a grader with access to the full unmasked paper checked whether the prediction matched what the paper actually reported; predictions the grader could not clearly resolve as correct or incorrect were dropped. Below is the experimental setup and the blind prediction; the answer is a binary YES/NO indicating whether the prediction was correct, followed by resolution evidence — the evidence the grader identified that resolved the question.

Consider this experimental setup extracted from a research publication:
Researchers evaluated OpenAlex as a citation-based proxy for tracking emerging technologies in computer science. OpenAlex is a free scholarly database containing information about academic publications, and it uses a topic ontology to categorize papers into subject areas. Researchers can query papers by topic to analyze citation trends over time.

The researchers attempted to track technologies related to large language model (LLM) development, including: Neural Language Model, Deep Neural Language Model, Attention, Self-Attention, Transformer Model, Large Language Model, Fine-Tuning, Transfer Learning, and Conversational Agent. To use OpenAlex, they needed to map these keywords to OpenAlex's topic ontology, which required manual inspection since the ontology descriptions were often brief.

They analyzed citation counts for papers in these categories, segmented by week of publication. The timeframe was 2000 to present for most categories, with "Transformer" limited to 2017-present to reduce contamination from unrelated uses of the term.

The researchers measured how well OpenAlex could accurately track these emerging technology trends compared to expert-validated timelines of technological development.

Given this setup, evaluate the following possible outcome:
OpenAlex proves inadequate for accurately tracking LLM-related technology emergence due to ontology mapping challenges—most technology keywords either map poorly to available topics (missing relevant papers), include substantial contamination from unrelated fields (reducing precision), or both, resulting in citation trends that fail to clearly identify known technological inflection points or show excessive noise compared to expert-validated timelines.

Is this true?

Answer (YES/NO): YES